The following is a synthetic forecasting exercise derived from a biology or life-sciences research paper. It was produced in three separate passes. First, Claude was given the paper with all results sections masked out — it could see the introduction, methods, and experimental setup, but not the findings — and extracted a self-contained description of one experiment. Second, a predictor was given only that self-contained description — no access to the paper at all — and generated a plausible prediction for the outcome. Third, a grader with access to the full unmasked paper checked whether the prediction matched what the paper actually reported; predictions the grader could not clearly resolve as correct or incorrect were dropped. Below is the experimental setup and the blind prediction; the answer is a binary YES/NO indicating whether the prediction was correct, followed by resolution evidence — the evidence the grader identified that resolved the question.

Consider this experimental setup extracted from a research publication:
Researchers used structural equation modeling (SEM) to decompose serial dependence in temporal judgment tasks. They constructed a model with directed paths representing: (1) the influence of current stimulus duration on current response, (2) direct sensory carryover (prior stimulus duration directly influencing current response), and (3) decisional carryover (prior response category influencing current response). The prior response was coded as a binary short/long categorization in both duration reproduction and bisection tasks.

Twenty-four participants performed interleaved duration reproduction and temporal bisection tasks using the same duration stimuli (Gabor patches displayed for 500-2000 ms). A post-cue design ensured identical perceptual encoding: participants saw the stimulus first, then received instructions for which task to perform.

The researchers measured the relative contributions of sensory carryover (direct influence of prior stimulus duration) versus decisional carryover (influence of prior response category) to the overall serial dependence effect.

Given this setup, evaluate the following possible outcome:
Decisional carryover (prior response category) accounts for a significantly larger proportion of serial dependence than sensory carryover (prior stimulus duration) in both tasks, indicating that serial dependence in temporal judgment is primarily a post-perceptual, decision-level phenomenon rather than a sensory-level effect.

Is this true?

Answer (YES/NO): NO